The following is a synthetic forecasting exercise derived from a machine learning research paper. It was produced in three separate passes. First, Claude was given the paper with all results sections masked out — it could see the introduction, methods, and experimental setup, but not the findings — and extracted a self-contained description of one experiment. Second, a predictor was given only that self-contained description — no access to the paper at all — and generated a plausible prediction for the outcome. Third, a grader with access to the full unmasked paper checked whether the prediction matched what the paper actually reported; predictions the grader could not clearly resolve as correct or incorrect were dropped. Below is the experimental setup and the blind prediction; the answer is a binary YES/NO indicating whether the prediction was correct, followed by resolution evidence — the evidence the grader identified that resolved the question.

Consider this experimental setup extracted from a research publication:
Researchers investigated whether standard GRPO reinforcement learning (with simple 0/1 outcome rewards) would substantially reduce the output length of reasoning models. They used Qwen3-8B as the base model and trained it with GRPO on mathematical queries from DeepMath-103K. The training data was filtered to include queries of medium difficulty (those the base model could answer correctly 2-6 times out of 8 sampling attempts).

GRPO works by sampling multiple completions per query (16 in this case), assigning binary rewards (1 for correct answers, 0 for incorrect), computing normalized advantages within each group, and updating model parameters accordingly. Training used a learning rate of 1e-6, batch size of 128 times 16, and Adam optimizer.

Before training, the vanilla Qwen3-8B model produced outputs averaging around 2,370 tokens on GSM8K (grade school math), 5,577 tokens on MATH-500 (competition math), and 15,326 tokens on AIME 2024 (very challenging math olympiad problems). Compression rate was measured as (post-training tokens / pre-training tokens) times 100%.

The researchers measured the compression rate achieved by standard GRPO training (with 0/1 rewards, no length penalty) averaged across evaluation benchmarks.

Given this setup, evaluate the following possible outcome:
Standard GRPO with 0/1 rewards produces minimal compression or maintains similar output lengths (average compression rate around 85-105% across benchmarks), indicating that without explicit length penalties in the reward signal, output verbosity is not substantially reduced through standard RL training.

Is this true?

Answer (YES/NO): YES